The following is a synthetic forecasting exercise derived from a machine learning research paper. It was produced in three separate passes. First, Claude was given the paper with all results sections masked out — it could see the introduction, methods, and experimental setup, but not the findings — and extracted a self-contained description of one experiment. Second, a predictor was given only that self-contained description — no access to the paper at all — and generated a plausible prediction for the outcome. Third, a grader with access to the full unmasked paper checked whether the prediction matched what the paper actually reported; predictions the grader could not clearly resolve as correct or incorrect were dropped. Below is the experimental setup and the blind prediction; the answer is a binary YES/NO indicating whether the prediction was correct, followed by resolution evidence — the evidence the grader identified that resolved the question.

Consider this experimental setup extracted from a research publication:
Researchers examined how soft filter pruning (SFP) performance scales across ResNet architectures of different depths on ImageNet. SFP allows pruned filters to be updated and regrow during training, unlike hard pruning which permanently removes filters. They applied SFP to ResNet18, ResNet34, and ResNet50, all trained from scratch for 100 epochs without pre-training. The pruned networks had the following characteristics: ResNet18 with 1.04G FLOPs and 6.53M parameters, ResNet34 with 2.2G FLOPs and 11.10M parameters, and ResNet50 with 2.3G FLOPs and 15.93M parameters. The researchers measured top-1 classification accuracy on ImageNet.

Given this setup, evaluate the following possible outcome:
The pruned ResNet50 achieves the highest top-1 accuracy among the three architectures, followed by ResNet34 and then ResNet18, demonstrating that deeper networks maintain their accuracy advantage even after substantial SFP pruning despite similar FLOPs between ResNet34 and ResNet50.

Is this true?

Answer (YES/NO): YES